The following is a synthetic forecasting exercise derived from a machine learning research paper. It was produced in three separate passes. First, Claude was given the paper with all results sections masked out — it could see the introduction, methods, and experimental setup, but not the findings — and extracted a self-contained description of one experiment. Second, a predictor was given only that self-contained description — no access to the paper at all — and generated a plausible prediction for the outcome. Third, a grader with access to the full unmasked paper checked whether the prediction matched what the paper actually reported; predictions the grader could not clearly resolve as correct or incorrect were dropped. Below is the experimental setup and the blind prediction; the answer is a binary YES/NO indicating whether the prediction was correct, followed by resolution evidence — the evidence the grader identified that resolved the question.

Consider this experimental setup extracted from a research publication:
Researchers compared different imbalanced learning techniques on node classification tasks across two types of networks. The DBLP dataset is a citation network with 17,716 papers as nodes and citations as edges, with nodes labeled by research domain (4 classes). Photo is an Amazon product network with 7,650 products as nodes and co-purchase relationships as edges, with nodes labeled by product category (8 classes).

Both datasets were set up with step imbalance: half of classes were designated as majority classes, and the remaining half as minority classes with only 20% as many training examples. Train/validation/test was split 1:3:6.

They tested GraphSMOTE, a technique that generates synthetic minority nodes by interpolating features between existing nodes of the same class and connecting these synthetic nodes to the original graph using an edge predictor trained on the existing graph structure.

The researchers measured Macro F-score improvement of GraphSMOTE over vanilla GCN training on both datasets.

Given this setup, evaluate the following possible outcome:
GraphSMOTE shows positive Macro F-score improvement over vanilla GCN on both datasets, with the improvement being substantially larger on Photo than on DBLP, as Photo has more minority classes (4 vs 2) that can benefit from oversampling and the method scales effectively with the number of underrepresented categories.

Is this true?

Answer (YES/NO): YES